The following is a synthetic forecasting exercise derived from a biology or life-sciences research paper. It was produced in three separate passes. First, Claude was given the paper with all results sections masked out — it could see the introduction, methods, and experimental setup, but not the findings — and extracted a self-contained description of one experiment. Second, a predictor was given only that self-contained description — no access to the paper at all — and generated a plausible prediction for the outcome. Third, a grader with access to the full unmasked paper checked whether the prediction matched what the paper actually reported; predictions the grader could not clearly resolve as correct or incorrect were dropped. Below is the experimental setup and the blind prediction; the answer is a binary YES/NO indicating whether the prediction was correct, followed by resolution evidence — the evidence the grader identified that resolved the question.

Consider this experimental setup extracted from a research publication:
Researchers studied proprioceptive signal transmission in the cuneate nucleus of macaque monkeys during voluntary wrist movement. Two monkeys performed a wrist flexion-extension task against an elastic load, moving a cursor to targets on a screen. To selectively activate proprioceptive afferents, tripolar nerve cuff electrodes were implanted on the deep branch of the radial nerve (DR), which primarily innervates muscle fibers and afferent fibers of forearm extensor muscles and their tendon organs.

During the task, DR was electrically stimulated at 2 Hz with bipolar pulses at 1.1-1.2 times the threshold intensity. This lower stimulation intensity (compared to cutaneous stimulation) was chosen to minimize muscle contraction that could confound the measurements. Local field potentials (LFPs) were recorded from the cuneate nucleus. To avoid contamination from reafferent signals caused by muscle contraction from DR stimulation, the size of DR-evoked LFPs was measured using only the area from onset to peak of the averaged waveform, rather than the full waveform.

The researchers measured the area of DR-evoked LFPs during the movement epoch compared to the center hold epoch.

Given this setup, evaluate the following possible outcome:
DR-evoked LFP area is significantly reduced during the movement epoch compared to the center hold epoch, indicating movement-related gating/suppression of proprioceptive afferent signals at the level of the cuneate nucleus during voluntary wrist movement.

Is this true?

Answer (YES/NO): YES